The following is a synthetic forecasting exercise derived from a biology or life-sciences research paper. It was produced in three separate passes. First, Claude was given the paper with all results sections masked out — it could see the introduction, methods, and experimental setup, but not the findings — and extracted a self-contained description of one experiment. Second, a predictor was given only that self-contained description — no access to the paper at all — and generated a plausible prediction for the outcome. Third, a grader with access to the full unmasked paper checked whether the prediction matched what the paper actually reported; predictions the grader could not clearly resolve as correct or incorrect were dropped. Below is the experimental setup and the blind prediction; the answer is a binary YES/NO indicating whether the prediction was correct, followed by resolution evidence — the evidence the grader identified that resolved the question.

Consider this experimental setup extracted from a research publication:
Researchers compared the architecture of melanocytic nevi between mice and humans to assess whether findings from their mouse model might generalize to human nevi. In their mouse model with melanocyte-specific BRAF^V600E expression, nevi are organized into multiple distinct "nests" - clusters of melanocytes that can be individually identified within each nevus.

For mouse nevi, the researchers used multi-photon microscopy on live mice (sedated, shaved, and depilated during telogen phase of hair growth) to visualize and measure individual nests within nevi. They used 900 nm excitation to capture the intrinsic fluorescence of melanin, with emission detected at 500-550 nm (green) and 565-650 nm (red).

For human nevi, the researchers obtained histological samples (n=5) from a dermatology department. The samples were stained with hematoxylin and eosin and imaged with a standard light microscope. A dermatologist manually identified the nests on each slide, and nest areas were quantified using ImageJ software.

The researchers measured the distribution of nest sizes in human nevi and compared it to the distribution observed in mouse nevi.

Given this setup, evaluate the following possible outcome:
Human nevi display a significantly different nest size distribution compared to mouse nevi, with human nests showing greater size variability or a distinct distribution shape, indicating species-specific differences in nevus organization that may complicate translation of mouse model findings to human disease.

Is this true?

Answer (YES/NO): NO